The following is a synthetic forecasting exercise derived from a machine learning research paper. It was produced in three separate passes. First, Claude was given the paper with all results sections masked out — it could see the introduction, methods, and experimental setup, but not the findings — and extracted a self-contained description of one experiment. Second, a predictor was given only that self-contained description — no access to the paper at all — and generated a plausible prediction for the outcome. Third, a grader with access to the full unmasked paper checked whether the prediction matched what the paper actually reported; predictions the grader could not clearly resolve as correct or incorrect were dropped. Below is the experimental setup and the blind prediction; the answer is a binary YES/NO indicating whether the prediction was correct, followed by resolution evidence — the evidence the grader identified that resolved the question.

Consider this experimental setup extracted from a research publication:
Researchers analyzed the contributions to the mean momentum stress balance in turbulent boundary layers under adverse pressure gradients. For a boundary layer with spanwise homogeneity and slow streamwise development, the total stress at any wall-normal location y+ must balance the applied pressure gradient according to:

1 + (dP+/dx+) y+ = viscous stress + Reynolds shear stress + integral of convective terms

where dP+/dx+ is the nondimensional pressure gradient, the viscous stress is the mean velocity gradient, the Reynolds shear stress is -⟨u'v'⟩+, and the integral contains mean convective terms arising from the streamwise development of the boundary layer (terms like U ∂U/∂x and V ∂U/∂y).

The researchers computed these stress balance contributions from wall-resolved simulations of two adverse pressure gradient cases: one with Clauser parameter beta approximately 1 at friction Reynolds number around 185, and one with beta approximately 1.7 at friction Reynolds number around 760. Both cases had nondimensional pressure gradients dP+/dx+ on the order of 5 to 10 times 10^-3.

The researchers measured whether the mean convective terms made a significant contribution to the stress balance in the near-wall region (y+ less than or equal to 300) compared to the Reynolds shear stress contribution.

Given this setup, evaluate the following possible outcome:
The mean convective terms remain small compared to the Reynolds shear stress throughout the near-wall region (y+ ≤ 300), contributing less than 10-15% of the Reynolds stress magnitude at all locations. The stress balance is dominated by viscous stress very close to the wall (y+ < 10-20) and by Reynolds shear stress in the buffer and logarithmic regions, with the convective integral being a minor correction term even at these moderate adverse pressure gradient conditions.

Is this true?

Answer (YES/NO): NO